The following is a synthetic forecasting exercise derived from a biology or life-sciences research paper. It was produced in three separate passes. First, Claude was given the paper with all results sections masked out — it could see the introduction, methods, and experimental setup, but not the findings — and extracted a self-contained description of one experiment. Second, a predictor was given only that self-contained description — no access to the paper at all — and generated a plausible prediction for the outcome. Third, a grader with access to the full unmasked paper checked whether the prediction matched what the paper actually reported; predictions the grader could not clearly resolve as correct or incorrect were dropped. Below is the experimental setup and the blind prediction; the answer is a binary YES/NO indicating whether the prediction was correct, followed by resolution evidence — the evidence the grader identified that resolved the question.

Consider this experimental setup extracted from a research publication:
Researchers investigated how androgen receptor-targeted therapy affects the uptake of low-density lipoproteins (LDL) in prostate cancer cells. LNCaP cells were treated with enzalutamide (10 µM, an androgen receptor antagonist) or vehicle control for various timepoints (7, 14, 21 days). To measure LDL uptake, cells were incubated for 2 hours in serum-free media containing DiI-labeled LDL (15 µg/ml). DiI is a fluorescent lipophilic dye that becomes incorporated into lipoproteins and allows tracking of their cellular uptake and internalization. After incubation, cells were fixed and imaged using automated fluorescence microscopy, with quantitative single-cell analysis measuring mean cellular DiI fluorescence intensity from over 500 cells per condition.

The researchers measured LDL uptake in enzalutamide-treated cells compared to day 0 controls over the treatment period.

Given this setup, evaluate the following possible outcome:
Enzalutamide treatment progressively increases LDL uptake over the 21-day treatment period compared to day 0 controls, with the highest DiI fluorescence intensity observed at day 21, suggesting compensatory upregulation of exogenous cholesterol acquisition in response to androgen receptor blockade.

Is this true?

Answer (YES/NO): YES